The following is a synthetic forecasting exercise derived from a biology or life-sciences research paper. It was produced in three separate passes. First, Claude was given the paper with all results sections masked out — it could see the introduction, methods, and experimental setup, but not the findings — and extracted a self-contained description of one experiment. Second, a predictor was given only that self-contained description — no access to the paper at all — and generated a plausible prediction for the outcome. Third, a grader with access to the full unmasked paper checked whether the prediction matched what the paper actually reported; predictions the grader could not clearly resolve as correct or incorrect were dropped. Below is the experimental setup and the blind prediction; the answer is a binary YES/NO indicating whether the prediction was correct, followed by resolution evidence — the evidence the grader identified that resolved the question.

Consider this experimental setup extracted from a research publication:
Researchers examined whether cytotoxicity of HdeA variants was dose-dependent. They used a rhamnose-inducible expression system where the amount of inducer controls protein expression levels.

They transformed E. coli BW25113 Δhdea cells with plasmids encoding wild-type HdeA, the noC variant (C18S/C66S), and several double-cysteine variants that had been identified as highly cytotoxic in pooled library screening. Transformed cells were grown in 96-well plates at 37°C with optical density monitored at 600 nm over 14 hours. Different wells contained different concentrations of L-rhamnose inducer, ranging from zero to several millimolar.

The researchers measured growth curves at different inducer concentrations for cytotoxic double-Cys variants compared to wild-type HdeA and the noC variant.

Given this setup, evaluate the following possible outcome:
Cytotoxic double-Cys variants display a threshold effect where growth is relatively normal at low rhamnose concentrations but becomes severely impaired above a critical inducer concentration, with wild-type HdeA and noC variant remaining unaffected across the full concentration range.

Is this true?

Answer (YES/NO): NO